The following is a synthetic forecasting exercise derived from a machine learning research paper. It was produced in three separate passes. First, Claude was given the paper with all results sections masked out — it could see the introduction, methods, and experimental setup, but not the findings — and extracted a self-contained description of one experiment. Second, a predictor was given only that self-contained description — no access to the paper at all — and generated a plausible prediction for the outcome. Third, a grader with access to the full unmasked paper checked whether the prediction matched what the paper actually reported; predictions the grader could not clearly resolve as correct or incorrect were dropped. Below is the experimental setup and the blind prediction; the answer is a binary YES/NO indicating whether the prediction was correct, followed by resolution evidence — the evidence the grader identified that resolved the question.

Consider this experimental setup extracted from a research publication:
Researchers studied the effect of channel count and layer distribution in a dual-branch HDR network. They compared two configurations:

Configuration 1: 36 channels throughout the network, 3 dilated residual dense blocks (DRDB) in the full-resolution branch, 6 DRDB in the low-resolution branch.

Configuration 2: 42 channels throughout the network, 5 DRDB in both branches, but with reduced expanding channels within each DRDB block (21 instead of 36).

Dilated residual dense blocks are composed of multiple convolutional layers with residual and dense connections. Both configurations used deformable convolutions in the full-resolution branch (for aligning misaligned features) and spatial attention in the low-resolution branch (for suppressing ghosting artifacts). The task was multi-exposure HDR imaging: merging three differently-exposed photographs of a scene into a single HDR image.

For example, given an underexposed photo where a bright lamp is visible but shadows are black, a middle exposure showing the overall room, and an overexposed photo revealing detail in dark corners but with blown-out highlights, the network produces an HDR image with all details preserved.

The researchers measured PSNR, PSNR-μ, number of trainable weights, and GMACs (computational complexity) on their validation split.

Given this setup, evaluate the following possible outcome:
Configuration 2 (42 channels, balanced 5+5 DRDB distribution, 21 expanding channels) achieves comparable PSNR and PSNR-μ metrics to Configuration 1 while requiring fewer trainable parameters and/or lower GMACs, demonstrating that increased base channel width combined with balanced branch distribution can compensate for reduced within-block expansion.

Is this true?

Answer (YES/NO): YES